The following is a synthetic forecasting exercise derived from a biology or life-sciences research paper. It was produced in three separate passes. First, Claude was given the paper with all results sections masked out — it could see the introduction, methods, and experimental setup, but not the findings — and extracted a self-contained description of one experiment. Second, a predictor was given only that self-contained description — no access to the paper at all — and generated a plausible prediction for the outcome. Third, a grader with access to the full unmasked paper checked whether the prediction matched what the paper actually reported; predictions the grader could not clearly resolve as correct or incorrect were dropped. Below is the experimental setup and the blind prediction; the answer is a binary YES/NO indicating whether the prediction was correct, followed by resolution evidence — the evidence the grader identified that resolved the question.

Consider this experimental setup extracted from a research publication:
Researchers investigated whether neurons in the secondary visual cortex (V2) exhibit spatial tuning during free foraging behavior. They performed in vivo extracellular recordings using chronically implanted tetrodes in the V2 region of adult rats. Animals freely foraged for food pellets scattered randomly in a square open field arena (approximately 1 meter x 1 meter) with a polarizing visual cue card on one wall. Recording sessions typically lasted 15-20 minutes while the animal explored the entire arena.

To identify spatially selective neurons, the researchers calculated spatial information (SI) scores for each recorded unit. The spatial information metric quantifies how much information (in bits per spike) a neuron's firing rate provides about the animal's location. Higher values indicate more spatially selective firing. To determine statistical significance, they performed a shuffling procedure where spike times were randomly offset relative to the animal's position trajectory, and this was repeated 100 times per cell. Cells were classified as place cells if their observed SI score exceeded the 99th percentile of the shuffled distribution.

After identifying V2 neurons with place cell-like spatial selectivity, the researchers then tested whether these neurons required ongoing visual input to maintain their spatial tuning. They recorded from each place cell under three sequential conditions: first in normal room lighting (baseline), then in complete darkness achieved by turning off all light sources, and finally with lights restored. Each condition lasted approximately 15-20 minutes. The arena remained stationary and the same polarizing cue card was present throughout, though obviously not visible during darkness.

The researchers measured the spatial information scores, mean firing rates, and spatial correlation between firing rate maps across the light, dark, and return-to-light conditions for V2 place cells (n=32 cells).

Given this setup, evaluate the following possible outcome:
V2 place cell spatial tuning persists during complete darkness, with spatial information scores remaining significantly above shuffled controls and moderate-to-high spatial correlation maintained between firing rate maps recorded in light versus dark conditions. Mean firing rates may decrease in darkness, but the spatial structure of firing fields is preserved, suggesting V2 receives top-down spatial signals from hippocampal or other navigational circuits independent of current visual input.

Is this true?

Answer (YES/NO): YES